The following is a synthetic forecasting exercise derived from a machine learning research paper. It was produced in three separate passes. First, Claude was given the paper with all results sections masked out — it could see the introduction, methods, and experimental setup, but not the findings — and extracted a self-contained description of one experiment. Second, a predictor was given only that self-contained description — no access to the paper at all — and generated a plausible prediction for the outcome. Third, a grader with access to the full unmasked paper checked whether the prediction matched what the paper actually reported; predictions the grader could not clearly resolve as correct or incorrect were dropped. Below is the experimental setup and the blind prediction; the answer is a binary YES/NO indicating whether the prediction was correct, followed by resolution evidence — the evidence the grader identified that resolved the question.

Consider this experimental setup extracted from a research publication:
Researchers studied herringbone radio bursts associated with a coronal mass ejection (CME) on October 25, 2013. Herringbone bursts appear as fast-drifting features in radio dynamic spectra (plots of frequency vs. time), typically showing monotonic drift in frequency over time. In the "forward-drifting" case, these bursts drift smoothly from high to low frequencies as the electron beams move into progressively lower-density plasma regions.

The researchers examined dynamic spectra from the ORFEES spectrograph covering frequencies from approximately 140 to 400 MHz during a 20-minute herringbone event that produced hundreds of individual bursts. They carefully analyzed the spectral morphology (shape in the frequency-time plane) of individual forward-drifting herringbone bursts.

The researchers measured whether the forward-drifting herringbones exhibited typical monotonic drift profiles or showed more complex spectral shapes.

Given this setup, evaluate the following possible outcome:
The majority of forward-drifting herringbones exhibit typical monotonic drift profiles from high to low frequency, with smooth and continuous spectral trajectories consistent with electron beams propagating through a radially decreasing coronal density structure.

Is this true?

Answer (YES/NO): YES